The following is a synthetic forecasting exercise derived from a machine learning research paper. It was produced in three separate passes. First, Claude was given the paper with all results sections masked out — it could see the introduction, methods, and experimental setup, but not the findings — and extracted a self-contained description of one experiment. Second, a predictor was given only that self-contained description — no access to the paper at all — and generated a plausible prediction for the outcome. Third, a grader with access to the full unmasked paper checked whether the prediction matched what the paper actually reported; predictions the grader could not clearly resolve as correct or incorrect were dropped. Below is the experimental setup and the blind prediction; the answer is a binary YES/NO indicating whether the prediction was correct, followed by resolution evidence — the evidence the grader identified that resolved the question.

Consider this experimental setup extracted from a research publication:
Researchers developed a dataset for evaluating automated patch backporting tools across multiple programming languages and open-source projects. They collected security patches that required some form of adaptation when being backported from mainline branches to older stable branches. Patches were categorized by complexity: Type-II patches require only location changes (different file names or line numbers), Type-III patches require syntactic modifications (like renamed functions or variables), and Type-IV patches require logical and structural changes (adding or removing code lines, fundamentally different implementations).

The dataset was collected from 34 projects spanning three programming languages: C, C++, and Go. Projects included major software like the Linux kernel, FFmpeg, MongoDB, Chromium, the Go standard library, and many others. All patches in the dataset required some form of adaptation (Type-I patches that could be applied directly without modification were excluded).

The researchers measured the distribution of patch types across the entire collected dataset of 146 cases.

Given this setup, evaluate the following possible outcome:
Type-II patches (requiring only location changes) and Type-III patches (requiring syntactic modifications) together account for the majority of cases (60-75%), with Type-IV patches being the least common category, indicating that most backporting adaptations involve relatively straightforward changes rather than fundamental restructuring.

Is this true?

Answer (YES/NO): NO